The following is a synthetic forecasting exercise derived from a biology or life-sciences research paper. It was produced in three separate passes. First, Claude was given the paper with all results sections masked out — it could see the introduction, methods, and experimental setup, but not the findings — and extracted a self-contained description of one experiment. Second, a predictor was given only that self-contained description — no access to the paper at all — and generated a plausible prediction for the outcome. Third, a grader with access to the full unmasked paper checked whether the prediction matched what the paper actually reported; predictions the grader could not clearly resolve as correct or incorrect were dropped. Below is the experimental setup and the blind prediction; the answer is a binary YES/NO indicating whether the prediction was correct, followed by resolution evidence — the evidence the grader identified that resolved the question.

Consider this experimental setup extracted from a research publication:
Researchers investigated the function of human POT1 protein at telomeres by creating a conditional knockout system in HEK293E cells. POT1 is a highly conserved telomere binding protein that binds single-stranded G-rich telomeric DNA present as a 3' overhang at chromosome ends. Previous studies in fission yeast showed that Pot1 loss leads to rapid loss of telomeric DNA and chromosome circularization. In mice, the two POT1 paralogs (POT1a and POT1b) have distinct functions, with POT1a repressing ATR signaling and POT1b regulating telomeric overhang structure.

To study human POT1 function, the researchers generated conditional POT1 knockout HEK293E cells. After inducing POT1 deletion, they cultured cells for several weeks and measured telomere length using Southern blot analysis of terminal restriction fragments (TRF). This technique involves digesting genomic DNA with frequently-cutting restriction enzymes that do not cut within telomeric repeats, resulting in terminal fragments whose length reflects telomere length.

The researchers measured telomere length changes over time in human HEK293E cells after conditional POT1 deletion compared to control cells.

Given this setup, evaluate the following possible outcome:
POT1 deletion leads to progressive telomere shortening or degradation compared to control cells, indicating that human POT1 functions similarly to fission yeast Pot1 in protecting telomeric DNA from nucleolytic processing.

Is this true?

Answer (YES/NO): NO